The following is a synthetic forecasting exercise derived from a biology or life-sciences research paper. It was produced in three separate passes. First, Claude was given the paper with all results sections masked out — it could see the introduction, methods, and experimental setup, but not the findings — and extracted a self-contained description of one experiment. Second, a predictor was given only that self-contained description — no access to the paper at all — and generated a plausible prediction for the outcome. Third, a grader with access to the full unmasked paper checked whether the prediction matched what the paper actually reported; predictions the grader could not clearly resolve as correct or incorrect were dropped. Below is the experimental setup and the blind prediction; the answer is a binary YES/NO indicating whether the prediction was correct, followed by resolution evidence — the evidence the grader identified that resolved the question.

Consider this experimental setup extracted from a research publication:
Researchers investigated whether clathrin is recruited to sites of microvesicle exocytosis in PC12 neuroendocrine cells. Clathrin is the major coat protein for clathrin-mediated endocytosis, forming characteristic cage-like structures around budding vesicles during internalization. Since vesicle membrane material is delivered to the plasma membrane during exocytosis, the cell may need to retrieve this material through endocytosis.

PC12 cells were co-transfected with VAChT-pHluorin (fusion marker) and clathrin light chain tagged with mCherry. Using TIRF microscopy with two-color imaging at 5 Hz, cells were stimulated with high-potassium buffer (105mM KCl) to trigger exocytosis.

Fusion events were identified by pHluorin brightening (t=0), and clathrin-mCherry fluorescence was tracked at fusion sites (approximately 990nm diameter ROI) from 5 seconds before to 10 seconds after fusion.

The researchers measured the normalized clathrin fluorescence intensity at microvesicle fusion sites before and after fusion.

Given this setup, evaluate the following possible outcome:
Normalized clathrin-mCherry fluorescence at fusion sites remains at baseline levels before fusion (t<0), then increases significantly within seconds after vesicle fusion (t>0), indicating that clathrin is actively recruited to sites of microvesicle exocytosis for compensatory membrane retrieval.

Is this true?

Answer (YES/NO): YES